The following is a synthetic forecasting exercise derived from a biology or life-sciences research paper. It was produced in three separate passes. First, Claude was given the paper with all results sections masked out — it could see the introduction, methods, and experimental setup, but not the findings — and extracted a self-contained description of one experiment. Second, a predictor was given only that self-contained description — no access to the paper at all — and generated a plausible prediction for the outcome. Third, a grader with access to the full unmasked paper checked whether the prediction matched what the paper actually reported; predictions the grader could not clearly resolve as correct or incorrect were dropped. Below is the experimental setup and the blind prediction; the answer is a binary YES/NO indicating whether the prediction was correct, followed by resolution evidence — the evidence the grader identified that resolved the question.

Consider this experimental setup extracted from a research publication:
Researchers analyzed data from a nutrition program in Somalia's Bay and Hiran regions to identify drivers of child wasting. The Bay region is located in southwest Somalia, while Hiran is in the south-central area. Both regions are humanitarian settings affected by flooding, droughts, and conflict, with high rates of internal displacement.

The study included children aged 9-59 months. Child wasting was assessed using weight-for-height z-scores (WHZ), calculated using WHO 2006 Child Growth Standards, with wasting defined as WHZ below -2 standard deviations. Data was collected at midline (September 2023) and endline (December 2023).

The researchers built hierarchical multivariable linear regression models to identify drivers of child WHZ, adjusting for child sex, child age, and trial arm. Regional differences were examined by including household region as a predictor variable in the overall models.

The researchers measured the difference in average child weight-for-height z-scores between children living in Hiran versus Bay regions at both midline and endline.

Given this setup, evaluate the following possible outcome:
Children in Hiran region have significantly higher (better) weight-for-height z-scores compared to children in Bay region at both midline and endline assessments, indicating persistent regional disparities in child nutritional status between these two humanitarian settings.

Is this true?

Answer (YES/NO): NO